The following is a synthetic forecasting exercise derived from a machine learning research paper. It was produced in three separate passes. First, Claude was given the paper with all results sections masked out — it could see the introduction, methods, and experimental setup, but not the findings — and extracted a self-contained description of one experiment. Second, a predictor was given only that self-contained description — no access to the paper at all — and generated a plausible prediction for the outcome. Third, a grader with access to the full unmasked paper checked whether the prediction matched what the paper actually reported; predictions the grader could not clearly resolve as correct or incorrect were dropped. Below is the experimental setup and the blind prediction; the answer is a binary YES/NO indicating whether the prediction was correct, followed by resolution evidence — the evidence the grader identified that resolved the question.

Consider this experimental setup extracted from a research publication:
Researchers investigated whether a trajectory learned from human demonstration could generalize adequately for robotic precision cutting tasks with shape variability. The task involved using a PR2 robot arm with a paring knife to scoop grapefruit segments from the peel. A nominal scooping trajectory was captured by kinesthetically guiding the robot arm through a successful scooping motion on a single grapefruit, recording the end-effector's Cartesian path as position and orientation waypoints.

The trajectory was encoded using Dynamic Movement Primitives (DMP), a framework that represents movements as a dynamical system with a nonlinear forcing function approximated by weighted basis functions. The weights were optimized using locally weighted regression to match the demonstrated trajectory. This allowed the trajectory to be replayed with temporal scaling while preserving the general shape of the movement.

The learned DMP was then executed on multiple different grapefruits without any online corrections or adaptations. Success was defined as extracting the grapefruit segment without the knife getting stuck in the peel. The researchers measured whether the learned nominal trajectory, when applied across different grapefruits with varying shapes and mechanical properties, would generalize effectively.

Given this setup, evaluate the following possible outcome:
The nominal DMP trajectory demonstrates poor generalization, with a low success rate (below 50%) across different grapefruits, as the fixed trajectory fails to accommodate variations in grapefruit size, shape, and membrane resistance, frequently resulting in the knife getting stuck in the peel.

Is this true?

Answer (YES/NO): YES